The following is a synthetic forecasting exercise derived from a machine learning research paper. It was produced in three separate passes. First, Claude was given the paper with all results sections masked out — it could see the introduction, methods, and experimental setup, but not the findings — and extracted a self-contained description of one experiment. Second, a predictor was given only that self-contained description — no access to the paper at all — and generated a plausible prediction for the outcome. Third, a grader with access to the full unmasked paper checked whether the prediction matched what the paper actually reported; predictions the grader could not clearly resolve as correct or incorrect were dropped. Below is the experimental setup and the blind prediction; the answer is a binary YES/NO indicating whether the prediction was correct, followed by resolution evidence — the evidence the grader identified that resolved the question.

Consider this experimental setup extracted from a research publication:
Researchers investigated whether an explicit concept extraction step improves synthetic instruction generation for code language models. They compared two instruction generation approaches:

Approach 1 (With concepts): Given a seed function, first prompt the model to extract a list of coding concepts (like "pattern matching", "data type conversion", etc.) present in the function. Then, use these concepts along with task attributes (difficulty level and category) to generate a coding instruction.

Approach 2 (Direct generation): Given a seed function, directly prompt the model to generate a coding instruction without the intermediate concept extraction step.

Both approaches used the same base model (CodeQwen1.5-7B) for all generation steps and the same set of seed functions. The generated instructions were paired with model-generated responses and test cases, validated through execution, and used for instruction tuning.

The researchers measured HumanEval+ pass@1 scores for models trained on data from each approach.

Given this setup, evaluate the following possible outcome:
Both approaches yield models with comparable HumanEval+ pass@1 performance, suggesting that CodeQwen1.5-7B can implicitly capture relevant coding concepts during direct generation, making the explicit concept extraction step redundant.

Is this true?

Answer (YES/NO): NO